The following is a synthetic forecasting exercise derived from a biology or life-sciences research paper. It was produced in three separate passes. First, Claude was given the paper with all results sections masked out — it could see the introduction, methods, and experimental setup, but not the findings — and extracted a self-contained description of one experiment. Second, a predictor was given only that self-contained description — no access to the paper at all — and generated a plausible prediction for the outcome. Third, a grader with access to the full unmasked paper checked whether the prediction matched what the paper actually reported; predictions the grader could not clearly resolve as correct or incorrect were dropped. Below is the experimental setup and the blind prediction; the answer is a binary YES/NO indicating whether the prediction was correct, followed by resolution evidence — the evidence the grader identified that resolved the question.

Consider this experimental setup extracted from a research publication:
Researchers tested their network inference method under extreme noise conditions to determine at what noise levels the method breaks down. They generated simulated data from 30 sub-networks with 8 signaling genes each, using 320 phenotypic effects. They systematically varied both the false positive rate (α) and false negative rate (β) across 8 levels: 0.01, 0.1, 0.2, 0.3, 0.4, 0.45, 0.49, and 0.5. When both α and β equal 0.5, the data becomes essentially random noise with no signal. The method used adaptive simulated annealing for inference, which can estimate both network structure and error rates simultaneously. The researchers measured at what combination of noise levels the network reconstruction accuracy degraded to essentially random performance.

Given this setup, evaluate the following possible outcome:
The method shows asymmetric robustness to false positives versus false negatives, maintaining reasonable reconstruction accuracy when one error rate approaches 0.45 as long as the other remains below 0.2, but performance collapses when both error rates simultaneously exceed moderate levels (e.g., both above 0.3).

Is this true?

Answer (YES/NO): NO